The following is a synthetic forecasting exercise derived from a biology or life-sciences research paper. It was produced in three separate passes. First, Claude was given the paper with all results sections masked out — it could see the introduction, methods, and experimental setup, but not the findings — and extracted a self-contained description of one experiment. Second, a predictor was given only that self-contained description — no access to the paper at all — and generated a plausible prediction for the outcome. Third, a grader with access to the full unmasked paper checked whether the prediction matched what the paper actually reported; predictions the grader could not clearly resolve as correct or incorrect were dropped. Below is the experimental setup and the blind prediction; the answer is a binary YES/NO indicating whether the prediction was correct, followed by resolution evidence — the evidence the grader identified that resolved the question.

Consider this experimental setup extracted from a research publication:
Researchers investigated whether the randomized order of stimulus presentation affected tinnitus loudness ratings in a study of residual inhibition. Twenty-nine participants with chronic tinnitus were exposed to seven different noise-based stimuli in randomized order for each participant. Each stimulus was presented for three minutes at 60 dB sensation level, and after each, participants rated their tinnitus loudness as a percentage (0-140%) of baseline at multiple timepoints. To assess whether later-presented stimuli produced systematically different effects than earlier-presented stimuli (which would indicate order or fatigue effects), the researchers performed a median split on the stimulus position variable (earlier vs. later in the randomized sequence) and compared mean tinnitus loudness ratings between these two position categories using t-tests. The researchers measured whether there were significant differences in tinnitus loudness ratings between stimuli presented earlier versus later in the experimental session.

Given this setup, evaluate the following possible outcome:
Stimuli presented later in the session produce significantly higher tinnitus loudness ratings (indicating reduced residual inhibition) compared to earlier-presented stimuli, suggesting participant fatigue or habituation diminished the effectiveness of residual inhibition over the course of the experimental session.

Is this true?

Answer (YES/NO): NO